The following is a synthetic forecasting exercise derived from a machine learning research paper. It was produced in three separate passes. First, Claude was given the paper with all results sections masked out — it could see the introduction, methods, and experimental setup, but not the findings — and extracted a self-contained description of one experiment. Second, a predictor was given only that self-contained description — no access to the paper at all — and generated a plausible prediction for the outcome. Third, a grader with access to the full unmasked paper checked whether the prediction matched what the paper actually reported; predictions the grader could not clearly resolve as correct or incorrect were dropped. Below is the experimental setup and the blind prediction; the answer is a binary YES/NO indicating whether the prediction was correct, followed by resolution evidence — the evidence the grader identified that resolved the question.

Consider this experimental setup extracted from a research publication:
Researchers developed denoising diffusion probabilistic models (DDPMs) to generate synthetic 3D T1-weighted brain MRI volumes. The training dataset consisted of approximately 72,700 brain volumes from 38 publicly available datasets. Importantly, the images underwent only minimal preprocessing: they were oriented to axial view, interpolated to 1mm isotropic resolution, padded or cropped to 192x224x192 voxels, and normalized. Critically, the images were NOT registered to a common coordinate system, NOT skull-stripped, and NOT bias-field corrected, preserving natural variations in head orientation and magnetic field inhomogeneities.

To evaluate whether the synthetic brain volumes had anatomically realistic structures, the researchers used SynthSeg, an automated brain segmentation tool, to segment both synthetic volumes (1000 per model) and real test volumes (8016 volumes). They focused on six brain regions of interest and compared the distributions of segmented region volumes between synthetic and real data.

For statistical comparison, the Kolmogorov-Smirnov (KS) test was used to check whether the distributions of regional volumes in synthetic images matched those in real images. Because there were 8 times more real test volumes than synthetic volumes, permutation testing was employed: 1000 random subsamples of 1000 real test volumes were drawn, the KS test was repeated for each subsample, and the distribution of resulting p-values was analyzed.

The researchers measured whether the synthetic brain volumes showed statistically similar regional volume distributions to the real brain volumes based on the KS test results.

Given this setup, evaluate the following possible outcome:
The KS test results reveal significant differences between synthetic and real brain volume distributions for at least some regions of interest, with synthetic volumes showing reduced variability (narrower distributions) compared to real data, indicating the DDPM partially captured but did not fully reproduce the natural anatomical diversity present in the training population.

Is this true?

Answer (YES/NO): NO